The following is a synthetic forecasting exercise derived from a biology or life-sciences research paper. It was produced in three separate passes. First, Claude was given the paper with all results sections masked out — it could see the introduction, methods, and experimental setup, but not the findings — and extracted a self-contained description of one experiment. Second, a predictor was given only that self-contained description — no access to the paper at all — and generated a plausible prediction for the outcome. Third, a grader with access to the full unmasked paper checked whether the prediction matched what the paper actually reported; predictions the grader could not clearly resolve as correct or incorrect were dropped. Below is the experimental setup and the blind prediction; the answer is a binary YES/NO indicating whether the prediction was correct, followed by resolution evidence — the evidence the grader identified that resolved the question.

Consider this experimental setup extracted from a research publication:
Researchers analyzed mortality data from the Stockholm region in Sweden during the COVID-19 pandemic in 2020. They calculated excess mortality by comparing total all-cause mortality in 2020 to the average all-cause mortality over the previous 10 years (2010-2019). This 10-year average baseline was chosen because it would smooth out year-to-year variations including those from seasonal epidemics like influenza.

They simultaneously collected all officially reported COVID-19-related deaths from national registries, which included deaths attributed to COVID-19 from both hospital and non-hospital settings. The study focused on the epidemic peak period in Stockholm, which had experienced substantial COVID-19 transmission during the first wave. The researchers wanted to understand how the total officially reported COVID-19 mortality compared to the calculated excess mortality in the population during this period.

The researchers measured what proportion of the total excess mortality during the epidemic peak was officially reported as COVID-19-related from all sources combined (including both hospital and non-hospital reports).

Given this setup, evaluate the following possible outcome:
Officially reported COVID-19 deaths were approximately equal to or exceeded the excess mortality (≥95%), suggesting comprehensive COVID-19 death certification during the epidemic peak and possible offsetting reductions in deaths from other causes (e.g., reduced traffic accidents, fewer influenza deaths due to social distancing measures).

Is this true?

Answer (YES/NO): NO